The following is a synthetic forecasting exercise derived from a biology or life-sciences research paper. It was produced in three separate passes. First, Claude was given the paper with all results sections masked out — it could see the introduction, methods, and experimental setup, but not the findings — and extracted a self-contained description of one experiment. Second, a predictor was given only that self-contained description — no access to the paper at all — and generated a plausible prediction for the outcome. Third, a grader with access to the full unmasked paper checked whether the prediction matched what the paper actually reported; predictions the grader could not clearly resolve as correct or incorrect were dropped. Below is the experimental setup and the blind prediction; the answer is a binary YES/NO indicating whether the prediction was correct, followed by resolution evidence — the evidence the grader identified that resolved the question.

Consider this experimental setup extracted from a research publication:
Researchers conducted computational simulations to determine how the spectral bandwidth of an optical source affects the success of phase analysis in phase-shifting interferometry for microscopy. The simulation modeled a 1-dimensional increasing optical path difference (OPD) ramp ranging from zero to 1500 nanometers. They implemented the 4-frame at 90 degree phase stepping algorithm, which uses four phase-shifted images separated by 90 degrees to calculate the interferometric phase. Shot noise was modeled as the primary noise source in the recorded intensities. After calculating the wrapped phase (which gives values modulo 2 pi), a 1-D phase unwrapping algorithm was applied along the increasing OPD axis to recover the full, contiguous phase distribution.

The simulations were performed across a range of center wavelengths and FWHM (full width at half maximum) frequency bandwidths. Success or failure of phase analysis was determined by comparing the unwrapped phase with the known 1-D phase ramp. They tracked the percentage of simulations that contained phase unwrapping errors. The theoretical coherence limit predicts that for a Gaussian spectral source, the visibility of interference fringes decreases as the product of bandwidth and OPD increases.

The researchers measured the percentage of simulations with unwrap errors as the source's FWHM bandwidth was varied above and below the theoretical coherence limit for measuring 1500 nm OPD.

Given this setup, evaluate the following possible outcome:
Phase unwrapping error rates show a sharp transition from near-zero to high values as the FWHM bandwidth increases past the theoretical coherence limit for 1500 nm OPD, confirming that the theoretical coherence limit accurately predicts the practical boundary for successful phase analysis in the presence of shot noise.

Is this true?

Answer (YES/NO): YES